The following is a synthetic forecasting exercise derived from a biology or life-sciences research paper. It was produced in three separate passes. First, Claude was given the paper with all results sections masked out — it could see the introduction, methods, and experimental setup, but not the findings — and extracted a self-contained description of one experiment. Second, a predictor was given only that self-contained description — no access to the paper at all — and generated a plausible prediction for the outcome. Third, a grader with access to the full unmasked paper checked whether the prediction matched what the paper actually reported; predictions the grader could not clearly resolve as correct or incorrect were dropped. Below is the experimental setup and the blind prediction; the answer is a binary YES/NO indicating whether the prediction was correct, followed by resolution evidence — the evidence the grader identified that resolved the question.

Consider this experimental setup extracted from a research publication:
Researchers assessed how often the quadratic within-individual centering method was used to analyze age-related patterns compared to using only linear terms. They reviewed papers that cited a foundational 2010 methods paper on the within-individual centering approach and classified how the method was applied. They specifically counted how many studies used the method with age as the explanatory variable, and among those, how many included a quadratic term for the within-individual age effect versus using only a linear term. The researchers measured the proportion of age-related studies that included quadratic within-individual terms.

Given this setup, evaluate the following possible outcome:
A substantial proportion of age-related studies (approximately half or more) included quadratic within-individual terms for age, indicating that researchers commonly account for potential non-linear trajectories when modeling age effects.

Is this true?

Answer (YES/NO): NO